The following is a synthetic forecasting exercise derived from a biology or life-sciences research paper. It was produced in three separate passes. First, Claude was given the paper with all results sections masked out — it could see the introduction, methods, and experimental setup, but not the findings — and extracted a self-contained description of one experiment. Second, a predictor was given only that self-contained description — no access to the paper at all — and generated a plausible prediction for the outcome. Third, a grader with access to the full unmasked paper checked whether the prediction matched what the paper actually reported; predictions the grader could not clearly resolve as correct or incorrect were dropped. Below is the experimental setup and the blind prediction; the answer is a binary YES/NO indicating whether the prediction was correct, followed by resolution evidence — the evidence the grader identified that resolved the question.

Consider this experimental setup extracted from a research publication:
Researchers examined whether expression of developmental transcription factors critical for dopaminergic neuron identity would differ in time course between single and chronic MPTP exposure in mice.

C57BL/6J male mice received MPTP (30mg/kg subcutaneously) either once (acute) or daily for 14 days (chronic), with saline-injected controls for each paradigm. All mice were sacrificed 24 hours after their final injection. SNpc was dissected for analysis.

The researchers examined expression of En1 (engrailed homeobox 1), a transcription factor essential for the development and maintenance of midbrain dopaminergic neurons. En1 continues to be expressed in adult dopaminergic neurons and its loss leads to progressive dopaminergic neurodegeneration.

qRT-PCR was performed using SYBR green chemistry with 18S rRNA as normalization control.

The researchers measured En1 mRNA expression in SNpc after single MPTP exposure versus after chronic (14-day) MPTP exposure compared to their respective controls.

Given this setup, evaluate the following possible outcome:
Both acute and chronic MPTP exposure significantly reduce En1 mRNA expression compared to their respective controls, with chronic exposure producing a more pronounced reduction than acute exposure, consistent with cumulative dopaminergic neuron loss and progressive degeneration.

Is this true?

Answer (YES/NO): NO